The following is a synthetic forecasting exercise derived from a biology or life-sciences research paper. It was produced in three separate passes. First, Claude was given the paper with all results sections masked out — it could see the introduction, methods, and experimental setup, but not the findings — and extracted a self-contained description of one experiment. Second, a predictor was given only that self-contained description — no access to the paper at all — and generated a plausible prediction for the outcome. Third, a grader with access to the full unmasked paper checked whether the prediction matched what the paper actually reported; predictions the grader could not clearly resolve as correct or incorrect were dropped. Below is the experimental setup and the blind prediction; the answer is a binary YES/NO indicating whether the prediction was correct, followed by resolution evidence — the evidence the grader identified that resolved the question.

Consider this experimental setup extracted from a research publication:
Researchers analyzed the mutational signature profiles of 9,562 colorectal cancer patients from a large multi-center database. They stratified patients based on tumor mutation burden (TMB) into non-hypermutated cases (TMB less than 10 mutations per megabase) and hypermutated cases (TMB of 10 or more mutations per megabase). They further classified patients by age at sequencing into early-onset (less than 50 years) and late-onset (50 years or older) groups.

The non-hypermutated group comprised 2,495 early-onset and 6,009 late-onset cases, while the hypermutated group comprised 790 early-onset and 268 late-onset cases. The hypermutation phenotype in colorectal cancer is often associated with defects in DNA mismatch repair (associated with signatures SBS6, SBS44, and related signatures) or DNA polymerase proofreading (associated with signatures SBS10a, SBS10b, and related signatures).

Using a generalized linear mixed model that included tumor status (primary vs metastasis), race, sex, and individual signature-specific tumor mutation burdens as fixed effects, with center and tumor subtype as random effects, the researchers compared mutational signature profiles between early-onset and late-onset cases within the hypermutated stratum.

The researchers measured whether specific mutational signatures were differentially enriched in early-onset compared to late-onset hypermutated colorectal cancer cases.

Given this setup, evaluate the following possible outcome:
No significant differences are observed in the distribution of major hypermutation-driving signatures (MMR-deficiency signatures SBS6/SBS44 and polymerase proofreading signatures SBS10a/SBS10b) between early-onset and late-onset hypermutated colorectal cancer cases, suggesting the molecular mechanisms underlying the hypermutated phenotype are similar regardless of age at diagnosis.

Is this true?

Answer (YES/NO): NO